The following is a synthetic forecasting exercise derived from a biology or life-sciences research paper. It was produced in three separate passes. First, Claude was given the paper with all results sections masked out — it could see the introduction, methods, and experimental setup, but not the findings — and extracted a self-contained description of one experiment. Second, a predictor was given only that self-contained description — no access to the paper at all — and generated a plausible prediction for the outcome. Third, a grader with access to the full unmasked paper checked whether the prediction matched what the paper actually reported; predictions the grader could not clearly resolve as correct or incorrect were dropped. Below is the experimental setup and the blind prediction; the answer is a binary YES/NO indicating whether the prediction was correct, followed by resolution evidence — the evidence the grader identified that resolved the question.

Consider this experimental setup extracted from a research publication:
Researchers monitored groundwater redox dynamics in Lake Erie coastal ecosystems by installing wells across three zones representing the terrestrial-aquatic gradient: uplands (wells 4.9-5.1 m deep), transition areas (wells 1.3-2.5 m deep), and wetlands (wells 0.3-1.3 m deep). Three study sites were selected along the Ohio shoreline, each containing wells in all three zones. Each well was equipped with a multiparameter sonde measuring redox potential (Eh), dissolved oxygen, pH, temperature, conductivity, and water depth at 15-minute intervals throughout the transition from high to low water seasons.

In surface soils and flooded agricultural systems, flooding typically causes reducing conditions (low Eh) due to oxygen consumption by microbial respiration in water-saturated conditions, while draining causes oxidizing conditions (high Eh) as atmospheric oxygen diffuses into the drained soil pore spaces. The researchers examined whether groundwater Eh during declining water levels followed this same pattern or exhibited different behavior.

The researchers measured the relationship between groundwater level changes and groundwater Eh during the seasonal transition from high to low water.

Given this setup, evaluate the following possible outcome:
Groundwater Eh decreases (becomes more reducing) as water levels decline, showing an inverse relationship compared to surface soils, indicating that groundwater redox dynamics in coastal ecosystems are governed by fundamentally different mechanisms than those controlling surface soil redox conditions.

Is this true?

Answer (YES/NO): YES